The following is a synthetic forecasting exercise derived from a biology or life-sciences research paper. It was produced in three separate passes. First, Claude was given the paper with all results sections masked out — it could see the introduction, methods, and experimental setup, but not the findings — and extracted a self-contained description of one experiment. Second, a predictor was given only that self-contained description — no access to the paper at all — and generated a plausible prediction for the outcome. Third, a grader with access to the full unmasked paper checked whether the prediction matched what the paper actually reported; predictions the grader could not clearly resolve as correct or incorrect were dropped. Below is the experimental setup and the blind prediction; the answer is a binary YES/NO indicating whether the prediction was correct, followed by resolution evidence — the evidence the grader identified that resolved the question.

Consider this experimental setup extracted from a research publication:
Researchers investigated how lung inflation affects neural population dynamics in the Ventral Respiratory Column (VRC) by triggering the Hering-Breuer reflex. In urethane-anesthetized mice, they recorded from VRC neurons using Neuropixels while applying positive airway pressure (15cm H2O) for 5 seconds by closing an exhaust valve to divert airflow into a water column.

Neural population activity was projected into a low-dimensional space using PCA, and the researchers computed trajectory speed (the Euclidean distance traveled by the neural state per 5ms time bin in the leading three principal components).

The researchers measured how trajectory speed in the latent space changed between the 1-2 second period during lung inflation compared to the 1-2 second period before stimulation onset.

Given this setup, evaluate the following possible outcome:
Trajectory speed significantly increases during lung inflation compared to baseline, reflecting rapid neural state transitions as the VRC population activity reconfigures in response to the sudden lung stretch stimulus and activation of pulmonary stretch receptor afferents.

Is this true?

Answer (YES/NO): NO